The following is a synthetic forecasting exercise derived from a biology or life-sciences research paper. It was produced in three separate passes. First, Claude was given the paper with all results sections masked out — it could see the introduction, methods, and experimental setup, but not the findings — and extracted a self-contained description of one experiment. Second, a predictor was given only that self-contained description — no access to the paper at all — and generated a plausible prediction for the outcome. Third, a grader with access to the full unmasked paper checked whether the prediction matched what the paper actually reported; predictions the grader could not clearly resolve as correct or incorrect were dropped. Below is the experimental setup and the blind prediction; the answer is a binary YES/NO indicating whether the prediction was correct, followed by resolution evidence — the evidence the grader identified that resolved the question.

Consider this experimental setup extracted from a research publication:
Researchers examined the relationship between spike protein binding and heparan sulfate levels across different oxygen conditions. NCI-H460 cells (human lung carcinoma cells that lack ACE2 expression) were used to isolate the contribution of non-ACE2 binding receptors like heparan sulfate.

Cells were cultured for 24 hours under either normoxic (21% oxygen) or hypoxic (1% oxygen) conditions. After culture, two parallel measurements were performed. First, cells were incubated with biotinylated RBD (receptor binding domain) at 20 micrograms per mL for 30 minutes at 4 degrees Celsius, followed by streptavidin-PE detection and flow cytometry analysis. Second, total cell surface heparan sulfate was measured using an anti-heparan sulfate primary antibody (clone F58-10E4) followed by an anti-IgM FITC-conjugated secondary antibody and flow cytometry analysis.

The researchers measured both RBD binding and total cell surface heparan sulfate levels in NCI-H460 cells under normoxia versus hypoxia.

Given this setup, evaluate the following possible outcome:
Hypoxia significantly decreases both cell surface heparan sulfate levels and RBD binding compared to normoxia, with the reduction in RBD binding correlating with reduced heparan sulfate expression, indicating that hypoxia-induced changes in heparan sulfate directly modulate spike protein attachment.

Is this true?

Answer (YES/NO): YES